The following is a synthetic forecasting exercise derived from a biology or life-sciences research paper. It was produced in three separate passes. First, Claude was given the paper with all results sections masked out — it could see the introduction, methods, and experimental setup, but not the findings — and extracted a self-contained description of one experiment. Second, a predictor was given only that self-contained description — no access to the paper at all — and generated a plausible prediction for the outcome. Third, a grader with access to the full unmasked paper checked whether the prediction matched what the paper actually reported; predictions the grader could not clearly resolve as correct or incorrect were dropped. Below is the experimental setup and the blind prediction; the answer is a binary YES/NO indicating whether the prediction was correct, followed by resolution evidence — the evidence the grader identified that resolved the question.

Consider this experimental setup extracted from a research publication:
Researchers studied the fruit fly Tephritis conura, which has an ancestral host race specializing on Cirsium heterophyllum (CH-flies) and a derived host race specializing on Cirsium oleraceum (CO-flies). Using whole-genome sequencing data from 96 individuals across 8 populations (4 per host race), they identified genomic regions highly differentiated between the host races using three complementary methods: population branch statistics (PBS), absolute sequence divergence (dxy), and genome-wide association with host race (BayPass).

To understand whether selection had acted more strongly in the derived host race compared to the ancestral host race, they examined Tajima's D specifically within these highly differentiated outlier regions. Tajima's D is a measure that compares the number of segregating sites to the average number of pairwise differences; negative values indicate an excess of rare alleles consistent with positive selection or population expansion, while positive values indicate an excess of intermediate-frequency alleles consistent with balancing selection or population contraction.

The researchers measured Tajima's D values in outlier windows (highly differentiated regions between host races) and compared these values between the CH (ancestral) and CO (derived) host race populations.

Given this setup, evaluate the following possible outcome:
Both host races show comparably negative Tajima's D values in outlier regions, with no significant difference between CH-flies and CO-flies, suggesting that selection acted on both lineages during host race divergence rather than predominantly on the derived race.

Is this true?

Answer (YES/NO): NO